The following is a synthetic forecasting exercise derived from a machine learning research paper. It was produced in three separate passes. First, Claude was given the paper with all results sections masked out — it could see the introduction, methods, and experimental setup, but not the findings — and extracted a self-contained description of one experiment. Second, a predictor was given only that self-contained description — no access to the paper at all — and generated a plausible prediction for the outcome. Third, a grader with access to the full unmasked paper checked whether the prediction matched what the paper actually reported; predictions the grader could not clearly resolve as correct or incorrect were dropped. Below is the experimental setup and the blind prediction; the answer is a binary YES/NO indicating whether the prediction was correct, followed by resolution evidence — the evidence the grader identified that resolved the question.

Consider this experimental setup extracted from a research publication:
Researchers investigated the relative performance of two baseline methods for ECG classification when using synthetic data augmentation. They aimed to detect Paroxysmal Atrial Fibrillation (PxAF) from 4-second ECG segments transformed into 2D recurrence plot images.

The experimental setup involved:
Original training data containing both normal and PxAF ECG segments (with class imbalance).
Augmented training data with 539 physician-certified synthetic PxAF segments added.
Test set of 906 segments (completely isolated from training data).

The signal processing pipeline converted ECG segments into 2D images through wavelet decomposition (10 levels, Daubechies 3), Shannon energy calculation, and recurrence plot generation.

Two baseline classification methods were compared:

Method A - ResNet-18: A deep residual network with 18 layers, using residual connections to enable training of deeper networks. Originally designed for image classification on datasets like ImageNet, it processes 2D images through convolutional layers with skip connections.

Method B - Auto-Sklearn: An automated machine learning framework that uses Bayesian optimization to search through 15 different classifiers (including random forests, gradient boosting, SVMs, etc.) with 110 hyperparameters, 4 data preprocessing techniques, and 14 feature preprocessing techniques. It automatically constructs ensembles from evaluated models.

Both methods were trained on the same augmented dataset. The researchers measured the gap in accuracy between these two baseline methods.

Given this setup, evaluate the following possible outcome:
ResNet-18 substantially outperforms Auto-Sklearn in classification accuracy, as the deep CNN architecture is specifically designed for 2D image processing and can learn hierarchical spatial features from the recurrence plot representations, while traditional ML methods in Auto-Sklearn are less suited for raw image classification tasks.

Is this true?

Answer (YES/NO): YES